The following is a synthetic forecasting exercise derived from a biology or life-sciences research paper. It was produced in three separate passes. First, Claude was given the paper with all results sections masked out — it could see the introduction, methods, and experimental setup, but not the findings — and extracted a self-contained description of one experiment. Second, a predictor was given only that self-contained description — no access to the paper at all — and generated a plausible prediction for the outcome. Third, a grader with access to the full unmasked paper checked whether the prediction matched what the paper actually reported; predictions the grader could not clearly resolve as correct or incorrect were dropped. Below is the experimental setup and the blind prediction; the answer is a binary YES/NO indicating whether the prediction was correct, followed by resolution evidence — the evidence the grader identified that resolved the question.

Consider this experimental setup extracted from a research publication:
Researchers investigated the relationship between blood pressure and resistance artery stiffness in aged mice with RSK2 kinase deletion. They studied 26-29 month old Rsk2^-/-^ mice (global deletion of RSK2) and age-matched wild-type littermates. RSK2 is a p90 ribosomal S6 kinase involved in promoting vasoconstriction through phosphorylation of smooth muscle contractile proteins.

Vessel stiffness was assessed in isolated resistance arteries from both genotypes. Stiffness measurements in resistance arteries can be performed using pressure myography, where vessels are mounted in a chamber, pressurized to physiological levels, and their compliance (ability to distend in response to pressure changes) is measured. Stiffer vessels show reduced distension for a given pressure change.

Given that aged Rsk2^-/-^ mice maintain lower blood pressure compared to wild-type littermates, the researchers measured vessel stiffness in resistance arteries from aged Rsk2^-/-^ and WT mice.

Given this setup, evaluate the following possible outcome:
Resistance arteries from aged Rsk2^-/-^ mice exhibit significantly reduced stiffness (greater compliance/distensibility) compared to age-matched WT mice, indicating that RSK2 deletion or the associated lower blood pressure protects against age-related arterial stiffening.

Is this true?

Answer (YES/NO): NO